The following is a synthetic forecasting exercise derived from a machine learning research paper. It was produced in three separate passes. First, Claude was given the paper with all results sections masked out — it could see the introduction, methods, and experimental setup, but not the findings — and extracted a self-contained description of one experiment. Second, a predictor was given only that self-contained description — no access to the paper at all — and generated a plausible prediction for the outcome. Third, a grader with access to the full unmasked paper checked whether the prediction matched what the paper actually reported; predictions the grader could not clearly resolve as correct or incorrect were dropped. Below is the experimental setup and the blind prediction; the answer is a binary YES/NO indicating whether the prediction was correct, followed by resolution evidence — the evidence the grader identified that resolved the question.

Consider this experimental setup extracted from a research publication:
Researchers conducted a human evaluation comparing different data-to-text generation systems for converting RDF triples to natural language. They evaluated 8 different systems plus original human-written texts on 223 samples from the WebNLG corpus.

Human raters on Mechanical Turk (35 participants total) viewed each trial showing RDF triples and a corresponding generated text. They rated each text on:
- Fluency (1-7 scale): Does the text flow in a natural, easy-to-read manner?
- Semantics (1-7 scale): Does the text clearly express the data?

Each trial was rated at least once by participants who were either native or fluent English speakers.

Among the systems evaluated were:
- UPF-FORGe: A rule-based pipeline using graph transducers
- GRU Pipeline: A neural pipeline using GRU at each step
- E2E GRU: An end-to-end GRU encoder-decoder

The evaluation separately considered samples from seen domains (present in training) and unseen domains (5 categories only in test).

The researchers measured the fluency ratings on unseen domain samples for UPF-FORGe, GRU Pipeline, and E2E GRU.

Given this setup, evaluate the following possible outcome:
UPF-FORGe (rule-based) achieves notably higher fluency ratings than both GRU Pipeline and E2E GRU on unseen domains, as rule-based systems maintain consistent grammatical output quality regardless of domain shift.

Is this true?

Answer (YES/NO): NO